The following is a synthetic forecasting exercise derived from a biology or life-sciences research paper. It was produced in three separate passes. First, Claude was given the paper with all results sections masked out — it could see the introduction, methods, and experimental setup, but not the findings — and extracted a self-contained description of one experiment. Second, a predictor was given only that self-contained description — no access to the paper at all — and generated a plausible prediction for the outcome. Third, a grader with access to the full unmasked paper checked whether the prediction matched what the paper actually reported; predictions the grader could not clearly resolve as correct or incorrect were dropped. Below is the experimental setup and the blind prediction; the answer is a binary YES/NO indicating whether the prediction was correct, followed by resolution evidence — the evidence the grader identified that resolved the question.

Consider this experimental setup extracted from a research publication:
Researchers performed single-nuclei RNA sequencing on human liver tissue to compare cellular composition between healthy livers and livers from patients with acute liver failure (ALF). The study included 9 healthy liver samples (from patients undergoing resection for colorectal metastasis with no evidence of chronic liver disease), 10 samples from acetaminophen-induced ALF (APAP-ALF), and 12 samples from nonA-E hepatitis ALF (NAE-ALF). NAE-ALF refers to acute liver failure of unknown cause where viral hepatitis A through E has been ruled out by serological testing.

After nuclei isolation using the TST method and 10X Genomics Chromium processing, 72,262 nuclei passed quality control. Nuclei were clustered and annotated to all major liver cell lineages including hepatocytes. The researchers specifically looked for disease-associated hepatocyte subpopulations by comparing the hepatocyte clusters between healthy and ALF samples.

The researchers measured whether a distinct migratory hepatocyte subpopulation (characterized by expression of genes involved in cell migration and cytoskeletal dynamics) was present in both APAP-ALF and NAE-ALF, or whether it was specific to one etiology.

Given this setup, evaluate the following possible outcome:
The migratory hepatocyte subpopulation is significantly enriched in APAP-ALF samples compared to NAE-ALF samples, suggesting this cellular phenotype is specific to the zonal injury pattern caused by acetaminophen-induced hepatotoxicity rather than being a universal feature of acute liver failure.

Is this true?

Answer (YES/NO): NO